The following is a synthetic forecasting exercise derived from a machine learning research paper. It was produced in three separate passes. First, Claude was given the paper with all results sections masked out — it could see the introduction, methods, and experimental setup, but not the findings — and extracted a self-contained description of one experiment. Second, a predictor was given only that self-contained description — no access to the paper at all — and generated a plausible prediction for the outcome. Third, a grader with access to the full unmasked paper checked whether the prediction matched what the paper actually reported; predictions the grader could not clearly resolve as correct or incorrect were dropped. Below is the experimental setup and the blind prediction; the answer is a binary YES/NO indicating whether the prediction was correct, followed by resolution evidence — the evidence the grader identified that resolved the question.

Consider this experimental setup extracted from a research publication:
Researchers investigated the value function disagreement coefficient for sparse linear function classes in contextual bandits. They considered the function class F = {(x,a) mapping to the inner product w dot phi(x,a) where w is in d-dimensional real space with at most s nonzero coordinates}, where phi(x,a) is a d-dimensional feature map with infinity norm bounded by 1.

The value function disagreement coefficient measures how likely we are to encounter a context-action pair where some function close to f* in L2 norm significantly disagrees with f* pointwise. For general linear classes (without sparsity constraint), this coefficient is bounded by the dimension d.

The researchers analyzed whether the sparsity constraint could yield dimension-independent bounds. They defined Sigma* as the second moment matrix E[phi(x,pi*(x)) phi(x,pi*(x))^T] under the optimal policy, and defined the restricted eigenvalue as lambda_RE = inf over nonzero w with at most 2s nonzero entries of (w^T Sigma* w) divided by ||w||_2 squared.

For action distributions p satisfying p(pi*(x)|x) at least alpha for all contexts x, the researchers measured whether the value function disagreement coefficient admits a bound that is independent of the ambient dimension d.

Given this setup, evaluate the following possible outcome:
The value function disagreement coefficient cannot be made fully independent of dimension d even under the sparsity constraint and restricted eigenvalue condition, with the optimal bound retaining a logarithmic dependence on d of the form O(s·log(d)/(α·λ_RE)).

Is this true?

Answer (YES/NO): NO